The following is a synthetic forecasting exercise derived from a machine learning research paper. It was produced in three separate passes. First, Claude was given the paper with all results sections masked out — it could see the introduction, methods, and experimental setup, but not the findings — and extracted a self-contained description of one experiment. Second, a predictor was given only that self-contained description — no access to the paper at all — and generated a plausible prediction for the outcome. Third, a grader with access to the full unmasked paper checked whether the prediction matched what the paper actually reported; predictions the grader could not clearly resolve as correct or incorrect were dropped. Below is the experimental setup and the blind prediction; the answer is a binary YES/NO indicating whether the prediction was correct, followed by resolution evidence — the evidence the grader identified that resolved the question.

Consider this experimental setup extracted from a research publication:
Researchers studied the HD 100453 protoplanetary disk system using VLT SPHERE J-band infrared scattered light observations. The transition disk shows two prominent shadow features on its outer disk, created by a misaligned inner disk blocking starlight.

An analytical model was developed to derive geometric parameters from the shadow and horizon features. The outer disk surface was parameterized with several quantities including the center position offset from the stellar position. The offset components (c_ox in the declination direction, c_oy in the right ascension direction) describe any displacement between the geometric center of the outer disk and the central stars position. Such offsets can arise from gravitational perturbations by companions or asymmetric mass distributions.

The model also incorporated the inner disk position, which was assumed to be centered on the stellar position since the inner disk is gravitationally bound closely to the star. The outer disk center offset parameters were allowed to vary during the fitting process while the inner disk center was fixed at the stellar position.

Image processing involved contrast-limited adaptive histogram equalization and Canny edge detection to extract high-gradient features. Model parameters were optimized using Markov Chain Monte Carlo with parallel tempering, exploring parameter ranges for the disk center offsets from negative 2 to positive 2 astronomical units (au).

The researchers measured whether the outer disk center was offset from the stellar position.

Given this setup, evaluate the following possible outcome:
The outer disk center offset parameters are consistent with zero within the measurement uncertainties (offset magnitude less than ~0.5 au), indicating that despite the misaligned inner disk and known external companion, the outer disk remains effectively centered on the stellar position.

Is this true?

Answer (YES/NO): NO